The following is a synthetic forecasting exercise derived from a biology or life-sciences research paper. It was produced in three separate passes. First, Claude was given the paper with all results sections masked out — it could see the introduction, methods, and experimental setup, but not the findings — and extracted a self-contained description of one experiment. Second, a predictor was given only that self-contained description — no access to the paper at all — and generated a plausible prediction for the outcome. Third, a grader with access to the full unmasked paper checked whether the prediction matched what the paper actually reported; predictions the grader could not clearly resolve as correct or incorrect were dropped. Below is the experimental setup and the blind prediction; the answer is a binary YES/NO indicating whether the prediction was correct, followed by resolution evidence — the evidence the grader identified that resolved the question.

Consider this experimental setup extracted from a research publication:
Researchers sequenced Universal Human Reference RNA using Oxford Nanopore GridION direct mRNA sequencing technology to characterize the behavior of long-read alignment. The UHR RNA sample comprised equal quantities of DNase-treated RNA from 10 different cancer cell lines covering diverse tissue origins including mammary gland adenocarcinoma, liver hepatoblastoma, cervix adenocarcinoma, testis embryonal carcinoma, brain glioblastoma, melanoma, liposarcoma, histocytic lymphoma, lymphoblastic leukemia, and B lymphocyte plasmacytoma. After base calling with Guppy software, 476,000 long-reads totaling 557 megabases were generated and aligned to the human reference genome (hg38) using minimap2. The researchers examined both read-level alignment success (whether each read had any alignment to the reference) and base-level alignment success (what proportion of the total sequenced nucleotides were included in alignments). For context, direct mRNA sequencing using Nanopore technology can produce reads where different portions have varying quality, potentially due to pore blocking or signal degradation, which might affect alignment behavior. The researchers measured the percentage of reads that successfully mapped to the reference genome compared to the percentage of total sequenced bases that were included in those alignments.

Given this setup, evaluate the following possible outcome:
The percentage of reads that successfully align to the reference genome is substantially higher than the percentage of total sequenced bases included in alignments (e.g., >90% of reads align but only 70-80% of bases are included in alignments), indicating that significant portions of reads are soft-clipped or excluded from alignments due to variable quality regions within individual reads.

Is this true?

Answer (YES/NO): NO